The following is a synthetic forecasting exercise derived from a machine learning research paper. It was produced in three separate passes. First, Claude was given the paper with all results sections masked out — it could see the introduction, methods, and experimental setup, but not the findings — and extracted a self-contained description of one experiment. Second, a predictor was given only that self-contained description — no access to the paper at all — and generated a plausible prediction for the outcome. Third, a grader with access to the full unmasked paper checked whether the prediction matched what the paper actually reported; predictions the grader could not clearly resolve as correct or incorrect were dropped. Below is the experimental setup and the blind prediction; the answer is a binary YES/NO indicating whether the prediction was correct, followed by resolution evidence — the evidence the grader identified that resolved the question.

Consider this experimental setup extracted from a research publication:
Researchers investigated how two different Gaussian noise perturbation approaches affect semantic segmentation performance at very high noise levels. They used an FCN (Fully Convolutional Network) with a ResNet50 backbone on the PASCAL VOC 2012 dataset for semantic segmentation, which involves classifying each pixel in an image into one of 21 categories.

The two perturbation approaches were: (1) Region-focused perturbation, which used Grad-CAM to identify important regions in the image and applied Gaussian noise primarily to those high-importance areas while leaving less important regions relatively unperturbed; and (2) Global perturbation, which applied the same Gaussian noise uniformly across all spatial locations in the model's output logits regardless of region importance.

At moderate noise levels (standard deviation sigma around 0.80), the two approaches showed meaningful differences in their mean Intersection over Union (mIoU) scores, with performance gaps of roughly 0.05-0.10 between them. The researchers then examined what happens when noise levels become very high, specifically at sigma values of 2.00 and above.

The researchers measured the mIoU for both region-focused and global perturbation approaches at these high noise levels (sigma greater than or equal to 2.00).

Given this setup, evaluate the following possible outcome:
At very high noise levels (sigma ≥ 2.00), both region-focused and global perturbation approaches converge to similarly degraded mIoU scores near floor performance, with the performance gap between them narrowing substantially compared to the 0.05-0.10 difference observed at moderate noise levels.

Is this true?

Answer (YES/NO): YES